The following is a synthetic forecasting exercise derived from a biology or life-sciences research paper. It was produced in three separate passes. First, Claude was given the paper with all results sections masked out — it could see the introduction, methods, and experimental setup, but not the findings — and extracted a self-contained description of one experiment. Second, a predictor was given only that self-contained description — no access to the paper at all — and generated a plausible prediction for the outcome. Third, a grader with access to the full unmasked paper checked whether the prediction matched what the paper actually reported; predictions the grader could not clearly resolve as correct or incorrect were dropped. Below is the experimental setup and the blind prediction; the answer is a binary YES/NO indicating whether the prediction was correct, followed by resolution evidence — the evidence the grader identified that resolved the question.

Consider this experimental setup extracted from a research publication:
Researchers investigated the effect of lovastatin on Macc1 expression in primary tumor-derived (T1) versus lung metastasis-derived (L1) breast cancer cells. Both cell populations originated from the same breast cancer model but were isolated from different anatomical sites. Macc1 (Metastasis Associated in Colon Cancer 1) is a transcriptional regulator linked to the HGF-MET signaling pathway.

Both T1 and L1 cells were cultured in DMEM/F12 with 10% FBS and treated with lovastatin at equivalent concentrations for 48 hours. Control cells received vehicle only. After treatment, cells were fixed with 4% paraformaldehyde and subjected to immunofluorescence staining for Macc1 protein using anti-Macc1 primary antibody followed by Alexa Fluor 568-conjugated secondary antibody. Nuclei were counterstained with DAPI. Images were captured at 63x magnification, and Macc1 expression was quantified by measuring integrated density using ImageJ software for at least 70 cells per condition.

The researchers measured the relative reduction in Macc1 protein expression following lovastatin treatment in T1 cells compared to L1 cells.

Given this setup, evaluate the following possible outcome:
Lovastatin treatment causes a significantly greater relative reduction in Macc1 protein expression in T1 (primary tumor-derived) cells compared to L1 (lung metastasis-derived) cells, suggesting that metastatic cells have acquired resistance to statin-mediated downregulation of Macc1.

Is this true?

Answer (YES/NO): NO